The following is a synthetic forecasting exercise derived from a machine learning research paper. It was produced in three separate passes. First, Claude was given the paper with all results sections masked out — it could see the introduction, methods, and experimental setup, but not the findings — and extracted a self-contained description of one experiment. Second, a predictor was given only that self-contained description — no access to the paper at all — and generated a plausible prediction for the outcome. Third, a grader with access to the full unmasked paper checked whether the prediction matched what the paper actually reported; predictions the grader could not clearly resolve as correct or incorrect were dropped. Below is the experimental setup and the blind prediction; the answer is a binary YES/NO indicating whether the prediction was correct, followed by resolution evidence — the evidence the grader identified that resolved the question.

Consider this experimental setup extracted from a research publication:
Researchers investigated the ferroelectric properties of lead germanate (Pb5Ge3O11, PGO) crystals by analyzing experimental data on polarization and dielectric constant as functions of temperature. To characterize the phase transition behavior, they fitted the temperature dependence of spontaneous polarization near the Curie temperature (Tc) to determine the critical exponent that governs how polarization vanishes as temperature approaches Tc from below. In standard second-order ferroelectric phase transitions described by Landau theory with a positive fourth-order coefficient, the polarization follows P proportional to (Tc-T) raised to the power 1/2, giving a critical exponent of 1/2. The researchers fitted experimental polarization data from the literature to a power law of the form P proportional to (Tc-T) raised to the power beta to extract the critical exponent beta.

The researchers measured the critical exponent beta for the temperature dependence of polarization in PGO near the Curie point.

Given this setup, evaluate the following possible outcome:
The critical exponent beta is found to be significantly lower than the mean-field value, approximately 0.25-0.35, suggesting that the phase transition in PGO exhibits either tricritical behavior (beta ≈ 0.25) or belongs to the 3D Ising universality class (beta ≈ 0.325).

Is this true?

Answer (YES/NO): YES